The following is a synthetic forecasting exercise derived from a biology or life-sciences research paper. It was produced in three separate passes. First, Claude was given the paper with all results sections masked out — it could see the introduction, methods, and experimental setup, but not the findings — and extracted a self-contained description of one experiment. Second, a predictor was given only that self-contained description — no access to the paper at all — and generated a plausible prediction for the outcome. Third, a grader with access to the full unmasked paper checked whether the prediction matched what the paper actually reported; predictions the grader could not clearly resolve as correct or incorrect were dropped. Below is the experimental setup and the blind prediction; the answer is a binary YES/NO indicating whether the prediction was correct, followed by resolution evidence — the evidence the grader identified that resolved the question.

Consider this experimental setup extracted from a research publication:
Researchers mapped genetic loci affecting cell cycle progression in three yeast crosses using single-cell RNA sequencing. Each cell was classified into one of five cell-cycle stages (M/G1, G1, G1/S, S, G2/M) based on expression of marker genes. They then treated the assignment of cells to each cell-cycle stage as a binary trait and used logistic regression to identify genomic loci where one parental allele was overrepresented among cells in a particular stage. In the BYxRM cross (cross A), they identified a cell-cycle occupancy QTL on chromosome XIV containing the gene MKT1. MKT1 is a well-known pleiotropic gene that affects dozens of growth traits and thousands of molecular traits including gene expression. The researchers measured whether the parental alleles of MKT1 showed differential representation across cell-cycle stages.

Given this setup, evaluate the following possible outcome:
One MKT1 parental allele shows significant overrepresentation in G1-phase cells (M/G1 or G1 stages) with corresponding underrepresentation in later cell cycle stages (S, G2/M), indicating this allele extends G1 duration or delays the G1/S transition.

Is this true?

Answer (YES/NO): YES